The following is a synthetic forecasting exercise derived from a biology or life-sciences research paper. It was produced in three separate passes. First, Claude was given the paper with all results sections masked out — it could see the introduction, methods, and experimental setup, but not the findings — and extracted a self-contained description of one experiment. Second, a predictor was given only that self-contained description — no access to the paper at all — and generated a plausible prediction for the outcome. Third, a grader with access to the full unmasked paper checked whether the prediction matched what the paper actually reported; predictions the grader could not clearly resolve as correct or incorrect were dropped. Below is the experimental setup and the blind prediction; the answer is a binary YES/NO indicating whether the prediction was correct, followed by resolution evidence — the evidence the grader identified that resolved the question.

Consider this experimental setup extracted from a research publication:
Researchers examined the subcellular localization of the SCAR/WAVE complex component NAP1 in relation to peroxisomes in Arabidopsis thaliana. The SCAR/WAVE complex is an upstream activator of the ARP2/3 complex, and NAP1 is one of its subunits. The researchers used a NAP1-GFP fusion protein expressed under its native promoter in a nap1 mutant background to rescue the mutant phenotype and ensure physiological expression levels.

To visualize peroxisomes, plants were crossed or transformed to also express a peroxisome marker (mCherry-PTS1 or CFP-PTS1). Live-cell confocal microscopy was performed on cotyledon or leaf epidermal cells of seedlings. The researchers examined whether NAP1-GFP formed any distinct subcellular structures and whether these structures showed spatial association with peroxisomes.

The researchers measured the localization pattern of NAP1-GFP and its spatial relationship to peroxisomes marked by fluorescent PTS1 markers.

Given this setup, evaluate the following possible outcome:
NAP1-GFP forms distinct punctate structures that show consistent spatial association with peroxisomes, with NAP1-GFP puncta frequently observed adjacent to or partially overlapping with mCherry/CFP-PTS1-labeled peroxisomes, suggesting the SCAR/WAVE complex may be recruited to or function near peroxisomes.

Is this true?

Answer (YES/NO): YES